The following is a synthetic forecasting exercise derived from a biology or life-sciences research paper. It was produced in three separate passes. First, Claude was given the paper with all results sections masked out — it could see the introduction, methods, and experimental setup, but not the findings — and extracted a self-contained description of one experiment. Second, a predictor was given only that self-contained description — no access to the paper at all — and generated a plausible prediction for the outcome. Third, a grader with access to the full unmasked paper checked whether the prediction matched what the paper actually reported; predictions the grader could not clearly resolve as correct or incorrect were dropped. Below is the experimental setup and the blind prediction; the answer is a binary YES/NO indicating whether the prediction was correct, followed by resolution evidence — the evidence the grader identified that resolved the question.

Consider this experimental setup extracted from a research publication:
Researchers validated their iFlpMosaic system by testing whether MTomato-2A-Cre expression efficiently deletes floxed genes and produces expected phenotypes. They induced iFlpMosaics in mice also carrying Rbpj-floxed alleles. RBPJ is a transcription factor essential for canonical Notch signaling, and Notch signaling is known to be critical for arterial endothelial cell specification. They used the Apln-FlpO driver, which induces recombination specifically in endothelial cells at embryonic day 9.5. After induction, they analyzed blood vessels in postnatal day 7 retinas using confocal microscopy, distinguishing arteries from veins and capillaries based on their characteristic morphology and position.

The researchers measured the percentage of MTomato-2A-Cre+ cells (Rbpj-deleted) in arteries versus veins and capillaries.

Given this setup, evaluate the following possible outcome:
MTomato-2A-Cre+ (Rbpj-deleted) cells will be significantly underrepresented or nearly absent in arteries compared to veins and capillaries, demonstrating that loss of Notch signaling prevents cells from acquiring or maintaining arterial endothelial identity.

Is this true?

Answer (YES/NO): YES